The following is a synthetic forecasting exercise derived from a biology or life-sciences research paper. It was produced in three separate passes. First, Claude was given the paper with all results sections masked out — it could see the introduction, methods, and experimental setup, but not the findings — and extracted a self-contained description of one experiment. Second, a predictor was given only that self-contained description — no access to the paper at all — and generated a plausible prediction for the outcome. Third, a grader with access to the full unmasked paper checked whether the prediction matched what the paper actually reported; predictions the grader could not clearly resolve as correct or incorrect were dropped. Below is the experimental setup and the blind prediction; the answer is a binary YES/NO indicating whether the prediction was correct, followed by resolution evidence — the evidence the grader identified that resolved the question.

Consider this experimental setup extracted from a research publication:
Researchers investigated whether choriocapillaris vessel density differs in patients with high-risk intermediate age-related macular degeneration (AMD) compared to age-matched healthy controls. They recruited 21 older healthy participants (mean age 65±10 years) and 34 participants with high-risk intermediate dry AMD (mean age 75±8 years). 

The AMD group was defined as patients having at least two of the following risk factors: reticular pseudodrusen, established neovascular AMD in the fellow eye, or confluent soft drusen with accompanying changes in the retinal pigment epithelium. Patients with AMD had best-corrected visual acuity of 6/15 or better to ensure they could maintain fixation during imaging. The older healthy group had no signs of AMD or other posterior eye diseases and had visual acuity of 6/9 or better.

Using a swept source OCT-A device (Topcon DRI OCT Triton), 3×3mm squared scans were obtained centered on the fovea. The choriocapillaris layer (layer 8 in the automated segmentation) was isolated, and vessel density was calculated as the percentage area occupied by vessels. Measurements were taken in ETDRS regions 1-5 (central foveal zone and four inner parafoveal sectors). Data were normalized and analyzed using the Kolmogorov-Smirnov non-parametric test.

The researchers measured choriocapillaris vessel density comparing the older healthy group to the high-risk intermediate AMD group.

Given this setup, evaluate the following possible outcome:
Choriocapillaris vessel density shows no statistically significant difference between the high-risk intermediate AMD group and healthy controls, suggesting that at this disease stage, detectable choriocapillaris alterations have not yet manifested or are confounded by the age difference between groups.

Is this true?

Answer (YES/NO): NO